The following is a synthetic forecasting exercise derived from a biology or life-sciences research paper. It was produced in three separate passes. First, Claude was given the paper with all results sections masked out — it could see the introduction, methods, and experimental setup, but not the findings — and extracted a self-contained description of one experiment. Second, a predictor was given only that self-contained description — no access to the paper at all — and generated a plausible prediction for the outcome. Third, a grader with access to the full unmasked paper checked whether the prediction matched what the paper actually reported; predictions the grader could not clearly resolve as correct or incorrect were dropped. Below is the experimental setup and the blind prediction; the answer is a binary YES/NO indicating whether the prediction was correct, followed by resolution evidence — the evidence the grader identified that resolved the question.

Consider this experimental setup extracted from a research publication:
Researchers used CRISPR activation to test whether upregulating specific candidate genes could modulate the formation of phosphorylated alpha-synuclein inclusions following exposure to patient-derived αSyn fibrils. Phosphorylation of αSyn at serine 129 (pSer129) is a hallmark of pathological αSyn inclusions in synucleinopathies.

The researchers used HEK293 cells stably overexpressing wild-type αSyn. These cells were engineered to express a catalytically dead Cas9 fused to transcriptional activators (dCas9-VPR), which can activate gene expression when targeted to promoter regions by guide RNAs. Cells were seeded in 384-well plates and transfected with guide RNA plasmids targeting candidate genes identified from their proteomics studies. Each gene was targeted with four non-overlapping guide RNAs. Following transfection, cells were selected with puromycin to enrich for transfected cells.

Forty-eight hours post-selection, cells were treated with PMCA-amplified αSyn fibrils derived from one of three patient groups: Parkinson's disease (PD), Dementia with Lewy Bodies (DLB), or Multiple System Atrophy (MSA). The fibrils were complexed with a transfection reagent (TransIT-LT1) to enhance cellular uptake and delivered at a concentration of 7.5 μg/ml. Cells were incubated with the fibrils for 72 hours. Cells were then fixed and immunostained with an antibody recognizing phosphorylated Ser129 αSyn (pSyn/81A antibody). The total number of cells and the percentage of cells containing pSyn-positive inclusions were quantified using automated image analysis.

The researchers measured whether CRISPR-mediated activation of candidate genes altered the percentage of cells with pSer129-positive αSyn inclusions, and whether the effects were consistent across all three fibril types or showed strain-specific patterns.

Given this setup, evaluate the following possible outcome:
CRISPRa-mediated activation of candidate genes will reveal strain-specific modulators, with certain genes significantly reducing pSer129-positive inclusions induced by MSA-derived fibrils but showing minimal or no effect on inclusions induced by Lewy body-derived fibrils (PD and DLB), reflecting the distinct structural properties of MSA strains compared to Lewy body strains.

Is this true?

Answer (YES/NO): YES